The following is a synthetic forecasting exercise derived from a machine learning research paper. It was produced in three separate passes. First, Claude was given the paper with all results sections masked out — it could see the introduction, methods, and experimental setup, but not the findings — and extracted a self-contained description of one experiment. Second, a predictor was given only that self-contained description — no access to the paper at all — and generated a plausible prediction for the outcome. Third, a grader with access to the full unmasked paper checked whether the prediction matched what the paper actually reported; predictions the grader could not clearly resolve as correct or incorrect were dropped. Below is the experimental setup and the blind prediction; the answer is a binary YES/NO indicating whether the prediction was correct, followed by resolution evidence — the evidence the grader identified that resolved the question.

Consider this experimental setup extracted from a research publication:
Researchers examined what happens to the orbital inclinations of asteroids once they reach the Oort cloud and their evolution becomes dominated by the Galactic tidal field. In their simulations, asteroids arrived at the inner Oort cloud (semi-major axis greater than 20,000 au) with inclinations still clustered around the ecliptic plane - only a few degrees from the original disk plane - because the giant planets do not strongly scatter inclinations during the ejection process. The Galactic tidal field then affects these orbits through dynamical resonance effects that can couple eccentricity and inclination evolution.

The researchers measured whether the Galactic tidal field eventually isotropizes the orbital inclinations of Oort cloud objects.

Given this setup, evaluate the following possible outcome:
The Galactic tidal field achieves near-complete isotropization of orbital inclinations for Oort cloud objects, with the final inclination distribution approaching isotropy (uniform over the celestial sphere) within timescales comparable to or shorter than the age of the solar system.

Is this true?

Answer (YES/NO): YES